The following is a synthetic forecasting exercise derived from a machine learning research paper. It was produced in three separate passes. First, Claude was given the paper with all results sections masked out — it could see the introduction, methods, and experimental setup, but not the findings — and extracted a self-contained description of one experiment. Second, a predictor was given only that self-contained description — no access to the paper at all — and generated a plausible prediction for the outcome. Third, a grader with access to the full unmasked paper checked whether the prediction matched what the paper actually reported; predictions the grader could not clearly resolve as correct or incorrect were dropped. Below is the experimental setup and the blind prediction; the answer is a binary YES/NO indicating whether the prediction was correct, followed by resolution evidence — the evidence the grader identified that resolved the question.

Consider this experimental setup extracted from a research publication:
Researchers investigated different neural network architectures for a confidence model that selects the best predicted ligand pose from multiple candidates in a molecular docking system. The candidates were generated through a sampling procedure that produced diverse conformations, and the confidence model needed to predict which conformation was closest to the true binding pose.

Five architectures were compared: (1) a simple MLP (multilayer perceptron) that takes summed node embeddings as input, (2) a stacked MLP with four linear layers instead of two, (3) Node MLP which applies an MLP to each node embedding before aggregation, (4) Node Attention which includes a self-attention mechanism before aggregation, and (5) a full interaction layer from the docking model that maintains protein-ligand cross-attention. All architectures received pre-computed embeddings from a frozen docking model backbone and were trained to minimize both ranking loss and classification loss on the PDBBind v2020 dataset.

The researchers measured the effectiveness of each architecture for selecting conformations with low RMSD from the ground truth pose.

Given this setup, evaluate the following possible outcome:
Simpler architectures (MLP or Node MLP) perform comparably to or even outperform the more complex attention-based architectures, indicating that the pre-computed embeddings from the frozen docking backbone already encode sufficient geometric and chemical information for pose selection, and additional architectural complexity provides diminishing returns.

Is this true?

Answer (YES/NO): YES